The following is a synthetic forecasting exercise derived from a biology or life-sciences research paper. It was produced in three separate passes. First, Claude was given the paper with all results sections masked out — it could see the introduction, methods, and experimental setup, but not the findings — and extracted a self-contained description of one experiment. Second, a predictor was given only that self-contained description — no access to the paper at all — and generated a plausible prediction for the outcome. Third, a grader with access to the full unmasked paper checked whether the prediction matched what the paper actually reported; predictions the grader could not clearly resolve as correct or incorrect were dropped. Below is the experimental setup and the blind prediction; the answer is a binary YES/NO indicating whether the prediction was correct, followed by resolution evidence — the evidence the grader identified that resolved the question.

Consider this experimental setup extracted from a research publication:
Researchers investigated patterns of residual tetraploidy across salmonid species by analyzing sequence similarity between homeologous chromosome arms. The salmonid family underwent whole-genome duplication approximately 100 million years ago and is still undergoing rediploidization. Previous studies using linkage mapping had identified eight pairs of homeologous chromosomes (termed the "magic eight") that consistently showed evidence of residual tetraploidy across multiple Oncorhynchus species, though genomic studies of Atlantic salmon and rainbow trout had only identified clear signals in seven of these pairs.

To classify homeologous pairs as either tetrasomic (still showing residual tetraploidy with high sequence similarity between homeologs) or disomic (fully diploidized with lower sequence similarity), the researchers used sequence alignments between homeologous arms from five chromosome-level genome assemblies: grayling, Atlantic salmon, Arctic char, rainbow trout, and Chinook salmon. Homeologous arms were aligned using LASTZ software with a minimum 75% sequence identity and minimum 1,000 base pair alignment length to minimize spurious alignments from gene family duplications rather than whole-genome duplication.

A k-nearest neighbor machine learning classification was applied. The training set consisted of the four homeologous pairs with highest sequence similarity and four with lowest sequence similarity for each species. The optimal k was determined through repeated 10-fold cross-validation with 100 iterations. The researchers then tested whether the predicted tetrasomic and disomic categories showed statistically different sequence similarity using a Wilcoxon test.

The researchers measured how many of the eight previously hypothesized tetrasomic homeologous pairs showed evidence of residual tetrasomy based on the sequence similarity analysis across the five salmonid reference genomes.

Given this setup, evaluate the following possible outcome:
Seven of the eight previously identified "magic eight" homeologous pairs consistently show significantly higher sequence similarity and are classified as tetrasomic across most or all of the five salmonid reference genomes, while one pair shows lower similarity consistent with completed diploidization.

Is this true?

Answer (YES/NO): YES